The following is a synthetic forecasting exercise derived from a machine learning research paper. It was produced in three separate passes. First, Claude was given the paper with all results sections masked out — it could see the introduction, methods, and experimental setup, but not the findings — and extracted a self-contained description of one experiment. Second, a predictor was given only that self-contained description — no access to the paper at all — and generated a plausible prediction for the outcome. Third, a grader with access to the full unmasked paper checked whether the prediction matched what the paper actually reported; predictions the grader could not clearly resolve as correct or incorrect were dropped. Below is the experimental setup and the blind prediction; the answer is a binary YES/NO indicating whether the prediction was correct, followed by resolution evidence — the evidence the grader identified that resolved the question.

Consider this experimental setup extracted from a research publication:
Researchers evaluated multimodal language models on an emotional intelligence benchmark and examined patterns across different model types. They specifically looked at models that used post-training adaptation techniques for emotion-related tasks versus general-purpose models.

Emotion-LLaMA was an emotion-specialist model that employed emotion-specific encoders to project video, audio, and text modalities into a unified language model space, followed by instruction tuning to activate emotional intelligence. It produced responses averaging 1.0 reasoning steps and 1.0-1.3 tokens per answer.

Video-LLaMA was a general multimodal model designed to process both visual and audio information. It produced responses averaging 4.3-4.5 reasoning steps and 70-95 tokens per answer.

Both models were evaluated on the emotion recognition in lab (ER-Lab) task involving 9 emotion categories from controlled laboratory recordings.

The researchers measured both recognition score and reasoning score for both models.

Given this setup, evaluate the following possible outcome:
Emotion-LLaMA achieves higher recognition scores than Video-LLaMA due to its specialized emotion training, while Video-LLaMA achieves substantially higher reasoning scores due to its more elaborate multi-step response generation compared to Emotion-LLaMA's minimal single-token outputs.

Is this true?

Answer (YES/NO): YES